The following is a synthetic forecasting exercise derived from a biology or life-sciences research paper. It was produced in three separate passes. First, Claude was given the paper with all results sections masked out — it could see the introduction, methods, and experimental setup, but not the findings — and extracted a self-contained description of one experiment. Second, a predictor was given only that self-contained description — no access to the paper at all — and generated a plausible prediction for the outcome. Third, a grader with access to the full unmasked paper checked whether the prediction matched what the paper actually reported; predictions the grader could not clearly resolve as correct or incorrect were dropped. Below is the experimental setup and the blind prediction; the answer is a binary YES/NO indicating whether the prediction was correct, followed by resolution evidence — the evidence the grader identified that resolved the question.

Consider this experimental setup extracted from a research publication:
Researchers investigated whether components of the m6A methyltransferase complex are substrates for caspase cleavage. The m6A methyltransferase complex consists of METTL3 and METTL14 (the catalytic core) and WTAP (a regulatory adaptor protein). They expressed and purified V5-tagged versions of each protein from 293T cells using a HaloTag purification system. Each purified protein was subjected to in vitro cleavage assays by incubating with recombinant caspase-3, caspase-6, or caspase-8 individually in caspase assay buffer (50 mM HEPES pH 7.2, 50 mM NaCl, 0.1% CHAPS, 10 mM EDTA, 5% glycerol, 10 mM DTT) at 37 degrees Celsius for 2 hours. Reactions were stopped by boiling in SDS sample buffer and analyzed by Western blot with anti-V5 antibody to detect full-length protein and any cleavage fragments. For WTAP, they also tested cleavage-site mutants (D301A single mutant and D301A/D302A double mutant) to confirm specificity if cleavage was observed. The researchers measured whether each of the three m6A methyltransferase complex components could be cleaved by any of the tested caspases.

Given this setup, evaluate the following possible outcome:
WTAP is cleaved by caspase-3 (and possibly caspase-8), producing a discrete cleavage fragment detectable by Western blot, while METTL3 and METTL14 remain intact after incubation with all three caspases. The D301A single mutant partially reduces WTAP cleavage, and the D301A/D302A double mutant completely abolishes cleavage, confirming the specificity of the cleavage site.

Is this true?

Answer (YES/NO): NO